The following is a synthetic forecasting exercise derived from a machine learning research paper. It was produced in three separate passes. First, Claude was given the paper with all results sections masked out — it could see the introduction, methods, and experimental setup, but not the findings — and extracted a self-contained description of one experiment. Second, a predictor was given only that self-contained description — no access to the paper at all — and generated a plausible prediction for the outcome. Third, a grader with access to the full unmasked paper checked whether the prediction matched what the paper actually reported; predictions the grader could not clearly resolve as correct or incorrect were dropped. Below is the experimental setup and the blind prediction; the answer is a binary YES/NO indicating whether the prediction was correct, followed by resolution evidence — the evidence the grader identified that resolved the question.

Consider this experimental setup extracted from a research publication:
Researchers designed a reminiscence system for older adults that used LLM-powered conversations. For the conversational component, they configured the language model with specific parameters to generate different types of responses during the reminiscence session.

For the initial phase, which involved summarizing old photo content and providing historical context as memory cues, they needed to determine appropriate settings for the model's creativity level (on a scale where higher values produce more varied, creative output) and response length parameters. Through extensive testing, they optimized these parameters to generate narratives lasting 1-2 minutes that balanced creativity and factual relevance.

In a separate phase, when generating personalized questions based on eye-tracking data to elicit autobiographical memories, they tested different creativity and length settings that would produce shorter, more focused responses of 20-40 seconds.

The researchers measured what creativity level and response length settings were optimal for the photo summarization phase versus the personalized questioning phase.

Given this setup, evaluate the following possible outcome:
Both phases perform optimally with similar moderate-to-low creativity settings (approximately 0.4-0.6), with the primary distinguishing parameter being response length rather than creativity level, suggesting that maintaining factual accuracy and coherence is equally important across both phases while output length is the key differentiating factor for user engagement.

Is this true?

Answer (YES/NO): NO